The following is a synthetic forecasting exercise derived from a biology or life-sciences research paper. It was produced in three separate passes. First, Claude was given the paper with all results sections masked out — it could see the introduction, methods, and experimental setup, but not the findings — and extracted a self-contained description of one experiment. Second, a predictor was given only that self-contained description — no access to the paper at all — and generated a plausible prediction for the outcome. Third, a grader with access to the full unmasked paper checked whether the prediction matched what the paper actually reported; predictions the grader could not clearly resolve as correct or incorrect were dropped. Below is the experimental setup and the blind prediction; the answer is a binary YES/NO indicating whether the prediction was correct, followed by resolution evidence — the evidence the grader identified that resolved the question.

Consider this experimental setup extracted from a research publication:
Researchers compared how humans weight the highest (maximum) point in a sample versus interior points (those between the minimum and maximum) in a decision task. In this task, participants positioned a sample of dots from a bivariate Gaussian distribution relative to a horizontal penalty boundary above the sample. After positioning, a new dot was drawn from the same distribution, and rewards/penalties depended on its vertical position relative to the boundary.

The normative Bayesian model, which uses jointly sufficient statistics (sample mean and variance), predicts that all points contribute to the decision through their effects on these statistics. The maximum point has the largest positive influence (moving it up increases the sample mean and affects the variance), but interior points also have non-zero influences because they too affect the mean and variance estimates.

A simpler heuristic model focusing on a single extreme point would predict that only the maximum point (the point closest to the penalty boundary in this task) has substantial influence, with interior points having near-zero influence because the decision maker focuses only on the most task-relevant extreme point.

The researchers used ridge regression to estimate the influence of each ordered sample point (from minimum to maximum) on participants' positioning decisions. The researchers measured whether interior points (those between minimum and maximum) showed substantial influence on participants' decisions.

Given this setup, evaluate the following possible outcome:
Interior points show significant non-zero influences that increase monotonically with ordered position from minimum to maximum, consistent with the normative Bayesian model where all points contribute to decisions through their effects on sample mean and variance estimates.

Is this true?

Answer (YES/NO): NO